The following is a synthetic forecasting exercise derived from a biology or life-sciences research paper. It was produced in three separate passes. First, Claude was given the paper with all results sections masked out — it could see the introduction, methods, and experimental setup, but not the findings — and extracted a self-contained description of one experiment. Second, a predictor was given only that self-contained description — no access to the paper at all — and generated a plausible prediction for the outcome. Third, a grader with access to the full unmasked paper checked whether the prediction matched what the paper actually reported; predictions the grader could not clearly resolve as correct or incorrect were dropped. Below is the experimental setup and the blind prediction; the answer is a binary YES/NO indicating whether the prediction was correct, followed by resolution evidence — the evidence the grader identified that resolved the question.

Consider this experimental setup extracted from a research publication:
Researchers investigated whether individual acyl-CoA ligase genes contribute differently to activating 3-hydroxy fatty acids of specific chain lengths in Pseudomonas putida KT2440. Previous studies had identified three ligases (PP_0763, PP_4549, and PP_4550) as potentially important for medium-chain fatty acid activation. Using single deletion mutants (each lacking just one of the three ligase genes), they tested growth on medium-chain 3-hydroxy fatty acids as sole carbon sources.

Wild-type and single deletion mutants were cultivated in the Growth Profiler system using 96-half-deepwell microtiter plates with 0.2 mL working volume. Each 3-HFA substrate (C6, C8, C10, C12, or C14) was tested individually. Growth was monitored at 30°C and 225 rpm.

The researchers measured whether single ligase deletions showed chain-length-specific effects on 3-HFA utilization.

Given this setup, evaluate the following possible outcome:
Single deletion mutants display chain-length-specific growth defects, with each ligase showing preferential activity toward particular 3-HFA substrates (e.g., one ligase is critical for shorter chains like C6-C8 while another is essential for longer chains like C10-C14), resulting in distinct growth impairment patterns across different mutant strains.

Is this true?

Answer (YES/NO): YES